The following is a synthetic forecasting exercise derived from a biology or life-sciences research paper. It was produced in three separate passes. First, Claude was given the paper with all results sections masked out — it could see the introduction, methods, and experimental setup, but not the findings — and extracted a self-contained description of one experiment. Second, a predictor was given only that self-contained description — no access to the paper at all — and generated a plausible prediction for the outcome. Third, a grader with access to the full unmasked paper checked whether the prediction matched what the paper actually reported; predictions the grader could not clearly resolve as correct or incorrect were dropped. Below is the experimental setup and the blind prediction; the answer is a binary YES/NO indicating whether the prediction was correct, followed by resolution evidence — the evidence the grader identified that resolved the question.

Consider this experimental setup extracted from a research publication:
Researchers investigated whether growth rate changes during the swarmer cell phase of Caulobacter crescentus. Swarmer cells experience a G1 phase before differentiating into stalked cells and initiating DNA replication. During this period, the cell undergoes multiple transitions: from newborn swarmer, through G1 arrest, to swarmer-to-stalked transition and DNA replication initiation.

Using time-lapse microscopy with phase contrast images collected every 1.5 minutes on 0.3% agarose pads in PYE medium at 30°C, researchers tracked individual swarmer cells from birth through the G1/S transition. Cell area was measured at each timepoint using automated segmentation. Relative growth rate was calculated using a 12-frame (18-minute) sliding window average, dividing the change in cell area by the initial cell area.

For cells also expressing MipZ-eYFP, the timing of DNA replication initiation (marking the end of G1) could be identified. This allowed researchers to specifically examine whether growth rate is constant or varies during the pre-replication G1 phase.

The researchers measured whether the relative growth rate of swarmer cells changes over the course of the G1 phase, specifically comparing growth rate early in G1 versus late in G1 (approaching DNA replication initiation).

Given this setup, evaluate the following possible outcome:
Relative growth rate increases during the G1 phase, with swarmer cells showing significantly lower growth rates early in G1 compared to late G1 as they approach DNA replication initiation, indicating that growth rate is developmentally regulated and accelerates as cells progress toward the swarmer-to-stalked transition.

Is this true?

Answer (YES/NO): NO